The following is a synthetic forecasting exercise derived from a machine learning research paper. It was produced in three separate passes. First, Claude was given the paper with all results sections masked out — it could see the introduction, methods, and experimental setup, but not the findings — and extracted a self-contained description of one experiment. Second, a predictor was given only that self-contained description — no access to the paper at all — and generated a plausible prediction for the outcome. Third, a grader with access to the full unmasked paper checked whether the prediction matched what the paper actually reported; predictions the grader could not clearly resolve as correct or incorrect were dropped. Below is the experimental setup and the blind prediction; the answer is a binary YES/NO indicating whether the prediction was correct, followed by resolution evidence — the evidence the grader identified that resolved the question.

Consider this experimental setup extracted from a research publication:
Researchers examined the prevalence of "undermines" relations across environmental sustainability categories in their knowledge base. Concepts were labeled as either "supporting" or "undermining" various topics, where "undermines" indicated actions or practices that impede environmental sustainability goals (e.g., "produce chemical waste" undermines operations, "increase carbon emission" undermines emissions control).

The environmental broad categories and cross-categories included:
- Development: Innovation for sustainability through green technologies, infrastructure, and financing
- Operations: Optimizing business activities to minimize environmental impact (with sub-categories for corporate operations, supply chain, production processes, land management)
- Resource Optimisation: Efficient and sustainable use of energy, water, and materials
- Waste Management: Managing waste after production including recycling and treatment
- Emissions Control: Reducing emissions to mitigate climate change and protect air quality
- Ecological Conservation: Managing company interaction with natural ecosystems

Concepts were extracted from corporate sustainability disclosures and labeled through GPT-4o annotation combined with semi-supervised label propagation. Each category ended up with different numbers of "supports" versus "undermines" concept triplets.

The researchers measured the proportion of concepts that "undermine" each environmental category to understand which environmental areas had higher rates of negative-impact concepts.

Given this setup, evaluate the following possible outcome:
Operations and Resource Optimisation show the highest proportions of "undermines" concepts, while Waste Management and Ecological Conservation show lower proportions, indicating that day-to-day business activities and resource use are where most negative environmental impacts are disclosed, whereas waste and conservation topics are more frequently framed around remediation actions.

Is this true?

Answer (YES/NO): NO